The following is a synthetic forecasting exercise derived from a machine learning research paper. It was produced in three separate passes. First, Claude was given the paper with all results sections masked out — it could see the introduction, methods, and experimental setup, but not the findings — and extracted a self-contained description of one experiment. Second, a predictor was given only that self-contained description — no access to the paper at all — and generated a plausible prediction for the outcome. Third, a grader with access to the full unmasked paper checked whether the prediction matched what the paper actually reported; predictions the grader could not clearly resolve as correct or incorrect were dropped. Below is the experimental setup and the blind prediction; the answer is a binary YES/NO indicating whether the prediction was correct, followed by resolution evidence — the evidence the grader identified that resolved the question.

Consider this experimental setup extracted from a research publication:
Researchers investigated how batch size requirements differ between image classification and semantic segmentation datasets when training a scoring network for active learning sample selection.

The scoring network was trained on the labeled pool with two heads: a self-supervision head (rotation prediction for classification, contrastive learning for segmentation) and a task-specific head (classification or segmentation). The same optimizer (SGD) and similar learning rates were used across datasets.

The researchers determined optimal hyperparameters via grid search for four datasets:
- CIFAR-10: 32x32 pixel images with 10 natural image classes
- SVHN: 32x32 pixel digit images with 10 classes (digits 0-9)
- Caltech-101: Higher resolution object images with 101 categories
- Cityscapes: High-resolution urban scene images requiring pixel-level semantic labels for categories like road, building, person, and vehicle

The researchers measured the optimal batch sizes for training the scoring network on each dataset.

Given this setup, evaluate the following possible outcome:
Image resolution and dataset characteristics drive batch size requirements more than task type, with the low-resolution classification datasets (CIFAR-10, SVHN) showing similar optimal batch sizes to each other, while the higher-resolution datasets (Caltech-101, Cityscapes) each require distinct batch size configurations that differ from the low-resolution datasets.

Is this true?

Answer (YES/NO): YES